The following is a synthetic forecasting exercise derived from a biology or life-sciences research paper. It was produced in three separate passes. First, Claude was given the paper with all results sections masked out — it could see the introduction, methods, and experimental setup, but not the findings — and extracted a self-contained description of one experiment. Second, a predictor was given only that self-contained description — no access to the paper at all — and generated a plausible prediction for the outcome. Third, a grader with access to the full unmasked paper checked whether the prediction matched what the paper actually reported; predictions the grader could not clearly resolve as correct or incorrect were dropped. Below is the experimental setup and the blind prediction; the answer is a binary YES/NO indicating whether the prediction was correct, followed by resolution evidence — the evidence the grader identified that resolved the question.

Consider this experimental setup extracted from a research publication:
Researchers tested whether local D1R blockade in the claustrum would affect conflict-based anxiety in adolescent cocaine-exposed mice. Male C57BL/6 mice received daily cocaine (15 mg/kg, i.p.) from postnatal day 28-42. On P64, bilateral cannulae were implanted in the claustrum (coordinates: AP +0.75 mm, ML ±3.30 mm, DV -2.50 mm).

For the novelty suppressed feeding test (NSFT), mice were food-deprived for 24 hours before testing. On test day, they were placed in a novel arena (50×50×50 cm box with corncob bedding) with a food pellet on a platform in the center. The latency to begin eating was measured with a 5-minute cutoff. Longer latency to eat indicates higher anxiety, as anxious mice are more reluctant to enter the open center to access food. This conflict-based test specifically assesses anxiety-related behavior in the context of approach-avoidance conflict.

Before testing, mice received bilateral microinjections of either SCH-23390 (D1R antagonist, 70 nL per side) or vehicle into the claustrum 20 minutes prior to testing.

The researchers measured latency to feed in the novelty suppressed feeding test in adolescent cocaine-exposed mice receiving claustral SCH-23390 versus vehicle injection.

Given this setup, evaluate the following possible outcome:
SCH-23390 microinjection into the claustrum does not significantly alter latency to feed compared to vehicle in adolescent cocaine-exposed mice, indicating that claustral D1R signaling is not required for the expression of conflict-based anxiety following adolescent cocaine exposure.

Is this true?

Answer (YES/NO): YES